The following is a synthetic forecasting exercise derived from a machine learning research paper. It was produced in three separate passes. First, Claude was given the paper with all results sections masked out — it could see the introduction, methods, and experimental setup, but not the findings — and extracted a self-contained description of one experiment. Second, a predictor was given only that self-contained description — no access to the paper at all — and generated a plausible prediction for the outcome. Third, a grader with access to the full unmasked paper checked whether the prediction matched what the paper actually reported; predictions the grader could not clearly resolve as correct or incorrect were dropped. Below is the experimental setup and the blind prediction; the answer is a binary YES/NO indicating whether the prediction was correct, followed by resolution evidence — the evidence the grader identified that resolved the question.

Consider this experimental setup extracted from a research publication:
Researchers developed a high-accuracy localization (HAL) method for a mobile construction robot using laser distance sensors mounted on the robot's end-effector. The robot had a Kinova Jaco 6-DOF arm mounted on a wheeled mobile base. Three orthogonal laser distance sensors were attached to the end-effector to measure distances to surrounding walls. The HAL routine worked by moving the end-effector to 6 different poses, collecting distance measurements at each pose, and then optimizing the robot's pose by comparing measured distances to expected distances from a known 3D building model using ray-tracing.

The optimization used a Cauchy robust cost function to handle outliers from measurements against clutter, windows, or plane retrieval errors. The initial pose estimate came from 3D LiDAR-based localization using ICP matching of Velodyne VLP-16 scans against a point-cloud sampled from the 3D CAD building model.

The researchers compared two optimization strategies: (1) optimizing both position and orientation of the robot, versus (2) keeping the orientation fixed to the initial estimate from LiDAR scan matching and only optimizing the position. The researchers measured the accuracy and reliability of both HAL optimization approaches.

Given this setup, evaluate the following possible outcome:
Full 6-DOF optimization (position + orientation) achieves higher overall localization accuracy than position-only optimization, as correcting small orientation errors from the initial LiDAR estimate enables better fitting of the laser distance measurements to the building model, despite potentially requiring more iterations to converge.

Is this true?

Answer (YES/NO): NO